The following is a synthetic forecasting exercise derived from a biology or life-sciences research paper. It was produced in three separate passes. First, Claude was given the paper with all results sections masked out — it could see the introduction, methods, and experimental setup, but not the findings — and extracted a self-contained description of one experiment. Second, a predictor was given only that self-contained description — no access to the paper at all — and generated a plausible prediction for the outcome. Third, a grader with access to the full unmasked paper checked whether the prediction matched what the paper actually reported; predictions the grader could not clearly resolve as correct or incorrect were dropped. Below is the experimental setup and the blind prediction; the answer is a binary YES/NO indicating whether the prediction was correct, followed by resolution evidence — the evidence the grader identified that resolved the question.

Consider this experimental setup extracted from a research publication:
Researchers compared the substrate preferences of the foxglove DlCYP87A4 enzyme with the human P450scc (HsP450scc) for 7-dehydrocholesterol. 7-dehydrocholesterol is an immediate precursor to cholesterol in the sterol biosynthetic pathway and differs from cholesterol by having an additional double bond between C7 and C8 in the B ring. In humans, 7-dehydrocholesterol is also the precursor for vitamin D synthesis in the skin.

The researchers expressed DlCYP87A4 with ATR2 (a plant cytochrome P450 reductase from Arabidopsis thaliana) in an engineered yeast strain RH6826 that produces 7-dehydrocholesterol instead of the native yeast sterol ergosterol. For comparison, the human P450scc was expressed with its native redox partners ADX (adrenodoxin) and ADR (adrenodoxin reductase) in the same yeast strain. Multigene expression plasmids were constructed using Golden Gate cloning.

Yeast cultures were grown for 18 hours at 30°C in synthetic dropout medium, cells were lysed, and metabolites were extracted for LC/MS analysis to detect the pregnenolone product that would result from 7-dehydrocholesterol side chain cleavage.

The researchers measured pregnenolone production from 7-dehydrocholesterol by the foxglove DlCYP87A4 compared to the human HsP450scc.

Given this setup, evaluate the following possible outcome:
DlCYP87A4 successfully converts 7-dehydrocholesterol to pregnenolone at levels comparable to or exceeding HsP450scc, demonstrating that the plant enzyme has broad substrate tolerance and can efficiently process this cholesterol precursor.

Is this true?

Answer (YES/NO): NO